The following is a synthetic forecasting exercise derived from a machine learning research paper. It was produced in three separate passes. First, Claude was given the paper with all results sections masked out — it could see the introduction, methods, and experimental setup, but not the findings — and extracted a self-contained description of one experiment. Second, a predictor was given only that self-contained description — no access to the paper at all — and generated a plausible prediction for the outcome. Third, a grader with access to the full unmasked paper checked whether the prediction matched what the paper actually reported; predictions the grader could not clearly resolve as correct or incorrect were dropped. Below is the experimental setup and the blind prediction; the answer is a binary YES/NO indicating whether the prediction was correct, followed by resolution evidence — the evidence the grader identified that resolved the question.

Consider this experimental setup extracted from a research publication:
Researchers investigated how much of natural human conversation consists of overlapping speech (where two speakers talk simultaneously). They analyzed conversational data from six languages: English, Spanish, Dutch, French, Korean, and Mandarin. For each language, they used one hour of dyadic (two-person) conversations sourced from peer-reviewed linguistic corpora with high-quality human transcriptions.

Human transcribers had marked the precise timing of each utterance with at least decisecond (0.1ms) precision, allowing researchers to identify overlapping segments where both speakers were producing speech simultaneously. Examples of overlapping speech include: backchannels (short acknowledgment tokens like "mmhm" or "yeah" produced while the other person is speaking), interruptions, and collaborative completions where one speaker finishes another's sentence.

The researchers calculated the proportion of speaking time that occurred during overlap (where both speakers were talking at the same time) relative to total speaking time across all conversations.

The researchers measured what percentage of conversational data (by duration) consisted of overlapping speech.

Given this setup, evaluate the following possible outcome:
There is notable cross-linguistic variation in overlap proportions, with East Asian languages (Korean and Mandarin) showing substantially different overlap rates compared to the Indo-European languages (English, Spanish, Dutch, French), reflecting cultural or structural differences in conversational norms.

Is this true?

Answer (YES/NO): NO